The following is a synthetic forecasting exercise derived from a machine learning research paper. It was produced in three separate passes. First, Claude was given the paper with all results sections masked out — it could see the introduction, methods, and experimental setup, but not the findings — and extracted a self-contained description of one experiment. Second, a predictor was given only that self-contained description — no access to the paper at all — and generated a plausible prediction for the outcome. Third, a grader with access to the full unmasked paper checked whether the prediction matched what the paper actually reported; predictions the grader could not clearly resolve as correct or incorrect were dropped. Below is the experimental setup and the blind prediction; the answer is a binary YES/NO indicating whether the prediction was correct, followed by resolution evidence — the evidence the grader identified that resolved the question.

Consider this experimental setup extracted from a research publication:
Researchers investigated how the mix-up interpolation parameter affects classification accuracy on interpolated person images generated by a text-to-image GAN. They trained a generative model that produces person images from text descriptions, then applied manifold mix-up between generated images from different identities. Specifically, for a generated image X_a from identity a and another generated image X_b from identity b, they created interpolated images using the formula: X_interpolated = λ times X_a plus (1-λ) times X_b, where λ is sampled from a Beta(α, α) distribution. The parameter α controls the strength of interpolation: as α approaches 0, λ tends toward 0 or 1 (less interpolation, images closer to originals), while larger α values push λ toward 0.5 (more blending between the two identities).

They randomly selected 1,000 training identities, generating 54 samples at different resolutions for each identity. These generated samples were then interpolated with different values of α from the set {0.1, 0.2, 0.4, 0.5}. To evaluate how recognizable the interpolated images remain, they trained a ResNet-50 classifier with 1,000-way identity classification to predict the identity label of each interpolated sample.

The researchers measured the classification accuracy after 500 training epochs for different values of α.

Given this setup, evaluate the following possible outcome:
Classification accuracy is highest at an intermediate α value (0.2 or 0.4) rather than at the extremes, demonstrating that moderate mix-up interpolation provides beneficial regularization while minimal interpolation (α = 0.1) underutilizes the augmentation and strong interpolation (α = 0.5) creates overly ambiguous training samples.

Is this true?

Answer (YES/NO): NO